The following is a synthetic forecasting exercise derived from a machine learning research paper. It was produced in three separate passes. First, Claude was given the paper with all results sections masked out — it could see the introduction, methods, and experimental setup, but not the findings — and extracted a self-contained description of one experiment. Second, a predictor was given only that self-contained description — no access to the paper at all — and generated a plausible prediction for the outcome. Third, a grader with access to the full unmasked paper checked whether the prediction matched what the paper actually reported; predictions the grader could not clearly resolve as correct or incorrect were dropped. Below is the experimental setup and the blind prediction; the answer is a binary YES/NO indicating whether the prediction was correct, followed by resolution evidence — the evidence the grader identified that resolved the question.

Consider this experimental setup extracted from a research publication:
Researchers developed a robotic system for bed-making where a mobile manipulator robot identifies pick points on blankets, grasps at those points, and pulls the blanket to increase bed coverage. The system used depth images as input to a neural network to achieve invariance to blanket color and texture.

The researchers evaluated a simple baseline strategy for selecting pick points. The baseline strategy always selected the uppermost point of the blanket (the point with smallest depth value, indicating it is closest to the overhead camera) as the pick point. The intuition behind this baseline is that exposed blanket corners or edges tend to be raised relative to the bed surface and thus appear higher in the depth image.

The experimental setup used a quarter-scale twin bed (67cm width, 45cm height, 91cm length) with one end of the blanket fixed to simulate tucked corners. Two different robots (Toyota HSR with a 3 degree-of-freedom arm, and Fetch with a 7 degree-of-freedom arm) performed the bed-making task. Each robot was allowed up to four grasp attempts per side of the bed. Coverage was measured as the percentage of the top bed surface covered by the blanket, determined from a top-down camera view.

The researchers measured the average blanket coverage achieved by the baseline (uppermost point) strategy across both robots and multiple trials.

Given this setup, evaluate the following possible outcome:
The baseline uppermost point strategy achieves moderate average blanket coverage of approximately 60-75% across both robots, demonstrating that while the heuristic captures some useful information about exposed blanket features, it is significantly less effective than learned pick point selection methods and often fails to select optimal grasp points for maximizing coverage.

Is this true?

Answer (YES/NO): NO